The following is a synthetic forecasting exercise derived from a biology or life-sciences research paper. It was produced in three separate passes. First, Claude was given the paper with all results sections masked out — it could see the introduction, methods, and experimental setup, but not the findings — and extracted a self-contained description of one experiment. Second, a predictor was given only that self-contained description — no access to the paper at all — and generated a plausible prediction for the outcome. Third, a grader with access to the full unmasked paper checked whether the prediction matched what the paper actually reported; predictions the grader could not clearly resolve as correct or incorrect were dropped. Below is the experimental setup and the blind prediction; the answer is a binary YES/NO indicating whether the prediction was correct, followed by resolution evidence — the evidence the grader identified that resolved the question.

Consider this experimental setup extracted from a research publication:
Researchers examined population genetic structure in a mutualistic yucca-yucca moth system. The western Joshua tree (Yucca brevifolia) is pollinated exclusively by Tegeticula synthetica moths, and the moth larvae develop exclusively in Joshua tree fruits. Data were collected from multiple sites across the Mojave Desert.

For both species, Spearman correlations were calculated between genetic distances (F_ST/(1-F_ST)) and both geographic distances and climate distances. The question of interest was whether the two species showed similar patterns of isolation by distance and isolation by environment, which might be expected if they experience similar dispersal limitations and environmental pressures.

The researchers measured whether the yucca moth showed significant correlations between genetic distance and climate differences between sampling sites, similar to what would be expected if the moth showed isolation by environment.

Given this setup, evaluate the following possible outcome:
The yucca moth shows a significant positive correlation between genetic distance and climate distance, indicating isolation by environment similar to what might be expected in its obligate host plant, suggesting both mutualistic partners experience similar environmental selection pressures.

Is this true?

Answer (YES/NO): NO